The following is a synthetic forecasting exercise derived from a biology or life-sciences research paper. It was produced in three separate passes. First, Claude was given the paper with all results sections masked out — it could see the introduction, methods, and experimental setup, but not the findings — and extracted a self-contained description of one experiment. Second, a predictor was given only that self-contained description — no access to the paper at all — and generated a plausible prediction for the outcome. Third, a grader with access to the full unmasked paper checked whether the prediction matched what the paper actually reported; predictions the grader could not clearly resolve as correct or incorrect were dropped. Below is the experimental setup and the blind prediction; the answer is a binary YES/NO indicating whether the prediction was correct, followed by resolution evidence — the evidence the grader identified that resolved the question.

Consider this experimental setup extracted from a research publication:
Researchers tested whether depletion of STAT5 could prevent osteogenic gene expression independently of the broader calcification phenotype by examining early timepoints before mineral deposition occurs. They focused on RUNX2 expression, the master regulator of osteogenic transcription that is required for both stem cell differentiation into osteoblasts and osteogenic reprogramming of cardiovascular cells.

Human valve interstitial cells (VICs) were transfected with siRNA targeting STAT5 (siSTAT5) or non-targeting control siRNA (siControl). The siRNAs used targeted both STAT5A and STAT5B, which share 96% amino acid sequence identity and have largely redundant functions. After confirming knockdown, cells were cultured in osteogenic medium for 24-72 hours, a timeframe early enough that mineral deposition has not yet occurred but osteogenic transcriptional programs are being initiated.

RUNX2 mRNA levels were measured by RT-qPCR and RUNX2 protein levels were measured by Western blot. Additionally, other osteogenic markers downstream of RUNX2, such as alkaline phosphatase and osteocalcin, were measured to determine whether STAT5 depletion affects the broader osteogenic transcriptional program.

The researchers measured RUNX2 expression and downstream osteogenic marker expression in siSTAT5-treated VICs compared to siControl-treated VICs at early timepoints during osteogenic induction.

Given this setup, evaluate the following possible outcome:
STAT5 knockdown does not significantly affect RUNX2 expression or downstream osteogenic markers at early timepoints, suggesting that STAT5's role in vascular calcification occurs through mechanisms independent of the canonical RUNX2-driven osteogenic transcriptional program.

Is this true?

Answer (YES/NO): NO